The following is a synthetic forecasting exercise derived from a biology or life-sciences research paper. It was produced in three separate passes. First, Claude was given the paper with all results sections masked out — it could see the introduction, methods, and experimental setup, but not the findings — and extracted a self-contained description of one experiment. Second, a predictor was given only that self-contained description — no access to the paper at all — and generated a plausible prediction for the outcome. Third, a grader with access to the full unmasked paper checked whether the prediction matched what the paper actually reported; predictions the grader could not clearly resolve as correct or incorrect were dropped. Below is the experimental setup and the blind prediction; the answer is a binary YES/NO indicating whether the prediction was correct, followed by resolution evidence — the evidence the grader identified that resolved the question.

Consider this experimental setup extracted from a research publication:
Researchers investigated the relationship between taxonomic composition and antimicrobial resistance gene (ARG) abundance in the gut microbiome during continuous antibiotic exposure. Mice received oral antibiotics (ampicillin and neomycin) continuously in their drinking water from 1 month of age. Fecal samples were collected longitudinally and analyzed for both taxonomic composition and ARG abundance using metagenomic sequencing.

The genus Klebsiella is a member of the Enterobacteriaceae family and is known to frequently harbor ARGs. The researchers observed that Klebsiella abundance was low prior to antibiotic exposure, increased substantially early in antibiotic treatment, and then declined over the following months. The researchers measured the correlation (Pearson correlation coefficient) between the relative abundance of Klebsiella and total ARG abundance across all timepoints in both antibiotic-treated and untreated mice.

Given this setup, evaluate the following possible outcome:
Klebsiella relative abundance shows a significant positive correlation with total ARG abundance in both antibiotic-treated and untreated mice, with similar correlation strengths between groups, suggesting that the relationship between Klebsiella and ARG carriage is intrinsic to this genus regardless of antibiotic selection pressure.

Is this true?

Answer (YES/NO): YES